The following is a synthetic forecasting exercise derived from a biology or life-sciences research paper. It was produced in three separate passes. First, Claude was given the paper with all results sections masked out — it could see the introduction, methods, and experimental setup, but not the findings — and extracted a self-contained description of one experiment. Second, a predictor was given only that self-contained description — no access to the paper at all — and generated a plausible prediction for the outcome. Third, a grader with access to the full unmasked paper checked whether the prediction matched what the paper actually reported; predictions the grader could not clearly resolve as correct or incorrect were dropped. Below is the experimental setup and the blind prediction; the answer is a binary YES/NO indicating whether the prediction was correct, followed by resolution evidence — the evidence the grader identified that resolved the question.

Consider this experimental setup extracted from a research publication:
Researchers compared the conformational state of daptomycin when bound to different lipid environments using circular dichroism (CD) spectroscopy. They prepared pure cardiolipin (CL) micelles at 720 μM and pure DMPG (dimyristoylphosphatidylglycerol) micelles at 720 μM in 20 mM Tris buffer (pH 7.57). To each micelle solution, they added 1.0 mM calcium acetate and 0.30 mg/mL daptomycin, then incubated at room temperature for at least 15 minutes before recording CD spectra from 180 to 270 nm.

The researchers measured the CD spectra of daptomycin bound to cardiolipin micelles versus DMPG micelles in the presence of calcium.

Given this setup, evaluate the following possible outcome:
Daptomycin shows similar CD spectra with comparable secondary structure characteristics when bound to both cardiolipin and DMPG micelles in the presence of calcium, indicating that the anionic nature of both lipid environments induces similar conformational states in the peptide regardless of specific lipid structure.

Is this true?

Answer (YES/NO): NO